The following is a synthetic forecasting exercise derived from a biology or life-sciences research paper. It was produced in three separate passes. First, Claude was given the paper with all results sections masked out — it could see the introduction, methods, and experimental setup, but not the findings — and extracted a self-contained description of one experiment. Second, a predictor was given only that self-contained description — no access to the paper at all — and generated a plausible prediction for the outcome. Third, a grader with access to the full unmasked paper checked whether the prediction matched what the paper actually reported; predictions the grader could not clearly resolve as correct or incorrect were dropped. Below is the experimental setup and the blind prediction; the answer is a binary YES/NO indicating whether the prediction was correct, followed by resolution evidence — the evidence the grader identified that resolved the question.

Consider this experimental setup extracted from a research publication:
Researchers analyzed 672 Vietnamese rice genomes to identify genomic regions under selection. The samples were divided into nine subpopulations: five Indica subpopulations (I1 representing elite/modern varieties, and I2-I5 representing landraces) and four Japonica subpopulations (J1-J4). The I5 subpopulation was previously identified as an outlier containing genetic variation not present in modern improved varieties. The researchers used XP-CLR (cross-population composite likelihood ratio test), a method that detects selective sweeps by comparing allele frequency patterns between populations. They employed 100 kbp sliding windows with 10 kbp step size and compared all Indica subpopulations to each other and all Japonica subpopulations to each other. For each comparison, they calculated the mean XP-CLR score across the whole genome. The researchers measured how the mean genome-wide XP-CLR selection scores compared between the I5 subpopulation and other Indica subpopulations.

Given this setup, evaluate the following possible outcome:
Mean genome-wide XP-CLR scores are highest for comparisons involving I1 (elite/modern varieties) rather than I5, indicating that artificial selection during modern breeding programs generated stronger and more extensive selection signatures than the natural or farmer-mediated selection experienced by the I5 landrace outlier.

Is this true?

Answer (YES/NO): NO